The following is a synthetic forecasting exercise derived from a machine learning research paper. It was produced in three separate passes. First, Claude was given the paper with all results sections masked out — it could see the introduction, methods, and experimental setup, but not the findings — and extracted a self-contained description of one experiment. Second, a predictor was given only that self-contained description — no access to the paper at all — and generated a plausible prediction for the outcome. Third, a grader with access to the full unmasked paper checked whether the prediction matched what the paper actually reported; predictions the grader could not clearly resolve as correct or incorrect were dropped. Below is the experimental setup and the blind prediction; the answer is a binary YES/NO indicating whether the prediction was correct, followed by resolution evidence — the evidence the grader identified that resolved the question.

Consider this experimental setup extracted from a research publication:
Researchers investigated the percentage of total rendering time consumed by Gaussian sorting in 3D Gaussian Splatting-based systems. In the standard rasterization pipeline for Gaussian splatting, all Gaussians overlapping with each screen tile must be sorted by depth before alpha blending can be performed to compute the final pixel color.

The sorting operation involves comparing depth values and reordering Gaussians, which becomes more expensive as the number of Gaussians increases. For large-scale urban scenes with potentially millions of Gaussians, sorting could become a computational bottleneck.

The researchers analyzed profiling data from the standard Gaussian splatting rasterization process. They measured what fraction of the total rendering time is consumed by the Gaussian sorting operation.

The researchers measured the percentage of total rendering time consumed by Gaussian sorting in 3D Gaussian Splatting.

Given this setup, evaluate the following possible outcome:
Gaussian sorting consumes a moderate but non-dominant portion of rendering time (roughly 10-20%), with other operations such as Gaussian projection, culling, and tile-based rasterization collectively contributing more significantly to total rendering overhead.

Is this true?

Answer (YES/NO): NO